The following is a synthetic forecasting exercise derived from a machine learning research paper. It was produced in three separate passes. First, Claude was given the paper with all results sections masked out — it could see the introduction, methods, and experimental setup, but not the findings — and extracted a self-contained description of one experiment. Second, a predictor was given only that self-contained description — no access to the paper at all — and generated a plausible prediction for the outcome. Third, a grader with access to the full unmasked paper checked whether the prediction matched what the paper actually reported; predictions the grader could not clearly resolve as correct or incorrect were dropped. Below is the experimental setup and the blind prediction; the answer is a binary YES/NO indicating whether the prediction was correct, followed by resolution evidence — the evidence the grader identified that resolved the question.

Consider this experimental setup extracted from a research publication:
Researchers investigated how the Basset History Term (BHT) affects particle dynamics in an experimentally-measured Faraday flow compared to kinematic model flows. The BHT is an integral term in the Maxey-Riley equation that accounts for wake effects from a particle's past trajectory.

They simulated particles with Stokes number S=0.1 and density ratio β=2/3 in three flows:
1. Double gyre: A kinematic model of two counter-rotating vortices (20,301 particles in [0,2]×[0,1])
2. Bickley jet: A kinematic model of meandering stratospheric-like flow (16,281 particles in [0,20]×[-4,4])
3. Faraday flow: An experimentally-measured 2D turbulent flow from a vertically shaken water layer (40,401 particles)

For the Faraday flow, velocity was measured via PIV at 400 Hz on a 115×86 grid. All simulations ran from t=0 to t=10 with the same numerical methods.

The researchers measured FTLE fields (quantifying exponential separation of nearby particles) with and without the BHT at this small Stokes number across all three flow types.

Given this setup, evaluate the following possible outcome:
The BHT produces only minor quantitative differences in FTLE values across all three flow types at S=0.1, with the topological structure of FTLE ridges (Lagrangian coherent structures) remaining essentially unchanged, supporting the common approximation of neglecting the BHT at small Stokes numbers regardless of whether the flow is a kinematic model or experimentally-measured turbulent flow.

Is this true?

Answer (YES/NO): NO